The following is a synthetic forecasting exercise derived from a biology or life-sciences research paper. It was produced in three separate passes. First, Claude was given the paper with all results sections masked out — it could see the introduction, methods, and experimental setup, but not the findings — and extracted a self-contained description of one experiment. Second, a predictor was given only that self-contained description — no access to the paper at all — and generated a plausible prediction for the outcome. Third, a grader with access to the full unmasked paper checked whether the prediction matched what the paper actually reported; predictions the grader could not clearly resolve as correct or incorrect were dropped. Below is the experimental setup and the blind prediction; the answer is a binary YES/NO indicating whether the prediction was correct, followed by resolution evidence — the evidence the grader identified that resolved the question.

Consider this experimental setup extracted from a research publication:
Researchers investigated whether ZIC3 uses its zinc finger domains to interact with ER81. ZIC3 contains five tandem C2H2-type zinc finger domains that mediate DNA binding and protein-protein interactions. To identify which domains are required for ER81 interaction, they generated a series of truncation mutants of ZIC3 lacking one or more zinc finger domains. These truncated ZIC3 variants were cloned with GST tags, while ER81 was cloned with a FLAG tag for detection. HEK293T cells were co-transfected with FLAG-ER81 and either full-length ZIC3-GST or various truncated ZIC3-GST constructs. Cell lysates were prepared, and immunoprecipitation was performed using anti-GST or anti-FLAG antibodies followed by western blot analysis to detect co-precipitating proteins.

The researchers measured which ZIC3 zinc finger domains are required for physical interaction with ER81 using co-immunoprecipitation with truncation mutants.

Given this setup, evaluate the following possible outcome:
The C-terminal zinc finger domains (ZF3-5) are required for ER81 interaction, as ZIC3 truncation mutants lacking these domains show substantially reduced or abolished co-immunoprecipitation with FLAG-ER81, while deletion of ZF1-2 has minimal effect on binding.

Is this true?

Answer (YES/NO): NO